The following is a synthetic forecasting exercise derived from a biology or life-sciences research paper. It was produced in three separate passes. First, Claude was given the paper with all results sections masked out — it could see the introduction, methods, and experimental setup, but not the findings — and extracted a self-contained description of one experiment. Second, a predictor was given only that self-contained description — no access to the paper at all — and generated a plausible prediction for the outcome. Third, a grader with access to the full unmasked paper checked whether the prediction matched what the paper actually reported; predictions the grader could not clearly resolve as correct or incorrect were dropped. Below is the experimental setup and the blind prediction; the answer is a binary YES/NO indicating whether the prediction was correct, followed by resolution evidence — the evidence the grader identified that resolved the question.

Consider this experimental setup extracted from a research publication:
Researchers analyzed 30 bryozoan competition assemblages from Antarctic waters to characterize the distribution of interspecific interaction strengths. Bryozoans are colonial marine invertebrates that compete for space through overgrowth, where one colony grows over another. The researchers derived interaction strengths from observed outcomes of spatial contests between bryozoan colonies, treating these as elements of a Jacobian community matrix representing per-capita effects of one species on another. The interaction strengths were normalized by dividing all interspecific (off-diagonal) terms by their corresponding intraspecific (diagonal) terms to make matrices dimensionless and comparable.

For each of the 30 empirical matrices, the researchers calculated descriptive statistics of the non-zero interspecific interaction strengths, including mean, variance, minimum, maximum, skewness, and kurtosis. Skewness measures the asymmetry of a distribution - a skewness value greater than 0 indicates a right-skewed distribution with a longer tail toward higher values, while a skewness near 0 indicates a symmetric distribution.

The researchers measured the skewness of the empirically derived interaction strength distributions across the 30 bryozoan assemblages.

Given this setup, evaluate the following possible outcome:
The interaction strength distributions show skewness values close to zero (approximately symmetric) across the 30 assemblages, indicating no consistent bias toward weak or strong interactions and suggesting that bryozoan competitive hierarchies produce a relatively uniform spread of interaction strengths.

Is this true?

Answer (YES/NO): NO